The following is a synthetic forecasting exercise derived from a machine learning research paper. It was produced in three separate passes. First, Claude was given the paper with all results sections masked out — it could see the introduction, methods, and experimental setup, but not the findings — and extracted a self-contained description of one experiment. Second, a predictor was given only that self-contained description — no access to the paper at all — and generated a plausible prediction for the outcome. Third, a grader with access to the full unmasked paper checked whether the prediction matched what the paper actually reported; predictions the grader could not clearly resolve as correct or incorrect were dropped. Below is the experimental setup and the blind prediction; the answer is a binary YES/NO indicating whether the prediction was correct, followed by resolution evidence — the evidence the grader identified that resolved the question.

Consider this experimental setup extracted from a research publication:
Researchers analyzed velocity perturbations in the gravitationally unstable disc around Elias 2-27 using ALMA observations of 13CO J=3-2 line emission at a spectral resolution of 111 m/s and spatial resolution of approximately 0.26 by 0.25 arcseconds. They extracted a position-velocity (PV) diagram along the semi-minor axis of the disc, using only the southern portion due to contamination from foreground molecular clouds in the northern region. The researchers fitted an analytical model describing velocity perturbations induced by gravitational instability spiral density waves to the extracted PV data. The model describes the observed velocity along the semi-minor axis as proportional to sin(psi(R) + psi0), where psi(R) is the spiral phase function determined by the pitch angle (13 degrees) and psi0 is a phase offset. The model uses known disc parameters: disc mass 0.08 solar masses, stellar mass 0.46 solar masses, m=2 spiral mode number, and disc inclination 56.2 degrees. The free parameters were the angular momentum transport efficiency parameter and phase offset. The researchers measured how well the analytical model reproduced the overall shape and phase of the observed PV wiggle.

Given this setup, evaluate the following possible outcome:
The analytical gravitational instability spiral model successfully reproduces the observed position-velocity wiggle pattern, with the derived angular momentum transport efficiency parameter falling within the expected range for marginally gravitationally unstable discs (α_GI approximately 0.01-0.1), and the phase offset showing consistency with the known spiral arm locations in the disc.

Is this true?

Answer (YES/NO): YES